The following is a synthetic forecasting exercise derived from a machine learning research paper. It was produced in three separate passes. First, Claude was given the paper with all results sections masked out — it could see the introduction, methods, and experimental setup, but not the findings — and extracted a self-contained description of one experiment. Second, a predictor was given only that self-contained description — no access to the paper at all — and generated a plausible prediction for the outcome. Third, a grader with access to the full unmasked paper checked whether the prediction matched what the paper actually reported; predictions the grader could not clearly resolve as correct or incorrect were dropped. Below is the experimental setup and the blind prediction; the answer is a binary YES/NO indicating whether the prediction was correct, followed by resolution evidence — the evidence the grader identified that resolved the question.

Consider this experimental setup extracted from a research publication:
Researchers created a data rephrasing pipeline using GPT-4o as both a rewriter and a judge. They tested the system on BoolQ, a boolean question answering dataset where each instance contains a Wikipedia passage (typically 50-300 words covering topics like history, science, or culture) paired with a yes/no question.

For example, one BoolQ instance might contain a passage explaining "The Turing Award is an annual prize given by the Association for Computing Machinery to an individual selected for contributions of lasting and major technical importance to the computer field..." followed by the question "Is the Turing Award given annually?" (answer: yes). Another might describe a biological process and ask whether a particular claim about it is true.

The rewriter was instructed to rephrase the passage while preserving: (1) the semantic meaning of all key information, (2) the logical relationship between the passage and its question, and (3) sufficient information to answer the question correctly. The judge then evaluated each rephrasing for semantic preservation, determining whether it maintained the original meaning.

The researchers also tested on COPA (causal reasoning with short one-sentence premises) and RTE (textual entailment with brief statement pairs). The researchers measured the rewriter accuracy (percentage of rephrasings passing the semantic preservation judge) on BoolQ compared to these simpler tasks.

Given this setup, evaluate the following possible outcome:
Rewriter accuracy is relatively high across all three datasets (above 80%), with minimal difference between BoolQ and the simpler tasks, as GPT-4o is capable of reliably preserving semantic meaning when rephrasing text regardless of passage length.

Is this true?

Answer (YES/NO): YES